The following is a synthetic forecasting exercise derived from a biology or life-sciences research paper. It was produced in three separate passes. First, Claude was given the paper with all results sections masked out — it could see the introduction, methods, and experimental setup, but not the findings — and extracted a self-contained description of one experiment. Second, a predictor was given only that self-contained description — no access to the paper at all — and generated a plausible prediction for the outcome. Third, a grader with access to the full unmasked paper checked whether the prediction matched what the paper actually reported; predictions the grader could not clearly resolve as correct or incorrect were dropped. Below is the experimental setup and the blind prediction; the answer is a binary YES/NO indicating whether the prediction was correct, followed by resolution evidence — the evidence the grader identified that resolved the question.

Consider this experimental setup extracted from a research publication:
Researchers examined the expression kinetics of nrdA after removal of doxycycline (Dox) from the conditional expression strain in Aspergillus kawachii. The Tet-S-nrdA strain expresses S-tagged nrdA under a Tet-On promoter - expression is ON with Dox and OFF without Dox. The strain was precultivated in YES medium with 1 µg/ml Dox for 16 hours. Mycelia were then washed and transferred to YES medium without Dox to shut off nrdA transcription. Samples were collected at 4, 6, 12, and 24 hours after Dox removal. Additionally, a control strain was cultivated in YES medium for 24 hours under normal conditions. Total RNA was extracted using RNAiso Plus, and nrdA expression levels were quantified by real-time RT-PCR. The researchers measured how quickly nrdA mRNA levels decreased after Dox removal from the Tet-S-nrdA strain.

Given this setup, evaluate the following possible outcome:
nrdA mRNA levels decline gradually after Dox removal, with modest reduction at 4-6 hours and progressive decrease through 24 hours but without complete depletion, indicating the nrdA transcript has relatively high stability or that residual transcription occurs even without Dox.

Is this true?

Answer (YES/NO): YES